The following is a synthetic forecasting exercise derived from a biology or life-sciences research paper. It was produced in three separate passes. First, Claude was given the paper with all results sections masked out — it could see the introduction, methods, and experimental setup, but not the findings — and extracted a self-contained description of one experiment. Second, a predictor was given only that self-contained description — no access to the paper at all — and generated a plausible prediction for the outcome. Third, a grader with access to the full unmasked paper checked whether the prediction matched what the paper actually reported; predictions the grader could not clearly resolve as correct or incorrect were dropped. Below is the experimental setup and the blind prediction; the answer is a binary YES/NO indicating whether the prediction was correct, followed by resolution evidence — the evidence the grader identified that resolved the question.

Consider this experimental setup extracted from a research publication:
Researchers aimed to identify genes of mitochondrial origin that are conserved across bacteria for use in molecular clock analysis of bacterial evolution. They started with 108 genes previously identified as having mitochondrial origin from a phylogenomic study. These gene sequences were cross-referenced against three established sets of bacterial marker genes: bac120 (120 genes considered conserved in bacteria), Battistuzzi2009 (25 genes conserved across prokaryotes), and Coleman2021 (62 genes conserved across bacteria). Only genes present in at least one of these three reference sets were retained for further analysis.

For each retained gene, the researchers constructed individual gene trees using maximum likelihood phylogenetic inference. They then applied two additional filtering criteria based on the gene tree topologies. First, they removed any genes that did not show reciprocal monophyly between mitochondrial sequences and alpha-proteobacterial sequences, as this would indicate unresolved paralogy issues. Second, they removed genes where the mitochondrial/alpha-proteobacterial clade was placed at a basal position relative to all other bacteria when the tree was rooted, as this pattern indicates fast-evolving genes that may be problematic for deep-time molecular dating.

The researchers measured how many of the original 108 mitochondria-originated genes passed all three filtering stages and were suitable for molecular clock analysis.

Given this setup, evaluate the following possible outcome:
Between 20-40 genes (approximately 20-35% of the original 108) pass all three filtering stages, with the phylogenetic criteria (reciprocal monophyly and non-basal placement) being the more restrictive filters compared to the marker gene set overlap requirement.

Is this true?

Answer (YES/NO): NO